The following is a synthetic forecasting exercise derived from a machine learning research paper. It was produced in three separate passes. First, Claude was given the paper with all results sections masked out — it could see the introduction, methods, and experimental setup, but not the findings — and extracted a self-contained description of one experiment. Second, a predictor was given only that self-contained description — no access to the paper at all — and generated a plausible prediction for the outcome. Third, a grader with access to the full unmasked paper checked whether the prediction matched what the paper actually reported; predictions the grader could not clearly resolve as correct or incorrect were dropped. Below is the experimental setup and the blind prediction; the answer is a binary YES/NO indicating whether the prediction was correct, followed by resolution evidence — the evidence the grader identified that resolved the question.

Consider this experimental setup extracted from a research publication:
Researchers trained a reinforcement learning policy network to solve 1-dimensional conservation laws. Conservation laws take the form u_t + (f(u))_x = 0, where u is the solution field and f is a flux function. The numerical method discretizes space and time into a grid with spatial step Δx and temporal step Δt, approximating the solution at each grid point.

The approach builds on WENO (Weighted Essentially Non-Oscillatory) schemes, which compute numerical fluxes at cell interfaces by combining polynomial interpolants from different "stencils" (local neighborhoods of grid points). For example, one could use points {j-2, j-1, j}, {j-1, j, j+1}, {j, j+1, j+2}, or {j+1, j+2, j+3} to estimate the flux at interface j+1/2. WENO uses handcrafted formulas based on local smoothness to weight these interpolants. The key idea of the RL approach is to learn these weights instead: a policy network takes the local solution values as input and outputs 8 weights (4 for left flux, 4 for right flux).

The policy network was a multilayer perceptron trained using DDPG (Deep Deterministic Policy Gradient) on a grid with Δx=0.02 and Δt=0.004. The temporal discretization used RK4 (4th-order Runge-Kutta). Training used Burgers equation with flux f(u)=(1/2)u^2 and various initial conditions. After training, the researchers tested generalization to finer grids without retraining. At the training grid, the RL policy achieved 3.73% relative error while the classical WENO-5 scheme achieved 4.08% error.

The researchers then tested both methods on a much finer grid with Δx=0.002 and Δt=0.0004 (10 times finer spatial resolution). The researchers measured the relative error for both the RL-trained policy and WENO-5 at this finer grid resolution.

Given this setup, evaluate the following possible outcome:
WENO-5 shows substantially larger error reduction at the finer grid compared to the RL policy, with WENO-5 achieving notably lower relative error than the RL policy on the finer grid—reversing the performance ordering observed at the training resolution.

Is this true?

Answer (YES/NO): YES